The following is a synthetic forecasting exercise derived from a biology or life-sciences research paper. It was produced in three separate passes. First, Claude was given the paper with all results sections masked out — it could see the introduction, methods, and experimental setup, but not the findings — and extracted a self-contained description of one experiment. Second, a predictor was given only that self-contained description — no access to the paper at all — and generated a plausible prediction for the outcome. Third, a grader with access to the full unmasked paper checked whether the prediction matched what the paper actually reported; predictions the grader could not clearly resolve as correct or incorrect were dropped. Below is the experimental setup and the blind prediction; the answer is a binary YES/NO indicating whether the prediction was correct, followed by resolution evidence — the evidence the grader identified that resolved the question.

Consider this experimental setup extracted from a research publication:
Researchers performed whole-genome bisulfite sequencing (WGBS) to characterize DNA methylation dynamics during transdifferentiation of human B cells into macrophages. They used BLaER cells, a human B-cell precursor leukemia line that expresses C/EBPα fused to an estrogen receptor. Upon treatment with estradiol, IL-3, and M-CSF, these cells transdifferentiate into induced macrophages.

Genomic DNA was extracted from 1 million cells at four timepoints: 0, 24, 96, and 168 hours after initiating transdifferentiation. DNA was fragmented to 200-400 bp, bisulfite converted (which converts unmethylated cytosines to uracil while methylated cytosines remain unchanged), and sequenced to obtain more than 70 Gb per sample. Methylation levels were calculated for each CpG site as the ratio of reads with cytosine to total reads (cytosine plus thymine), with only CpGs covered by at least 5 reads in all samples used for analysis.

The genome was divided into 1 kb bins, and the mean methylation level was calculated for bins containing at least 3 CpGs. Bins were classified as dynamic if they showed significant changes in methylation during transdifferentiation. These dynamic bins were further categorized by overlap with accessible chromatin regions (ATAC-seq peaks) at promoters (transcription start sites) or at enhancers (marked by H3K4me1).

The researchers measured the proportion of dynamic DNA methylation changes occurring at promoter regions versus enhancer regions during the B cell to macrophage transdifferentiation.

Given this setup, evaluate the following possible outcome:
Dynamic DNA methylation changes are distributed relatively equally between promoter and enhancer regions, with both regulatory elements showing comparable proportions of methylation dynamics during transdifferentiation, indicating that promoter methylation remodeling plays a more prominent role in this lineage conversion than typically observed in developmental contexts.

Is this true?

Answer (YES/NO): NO